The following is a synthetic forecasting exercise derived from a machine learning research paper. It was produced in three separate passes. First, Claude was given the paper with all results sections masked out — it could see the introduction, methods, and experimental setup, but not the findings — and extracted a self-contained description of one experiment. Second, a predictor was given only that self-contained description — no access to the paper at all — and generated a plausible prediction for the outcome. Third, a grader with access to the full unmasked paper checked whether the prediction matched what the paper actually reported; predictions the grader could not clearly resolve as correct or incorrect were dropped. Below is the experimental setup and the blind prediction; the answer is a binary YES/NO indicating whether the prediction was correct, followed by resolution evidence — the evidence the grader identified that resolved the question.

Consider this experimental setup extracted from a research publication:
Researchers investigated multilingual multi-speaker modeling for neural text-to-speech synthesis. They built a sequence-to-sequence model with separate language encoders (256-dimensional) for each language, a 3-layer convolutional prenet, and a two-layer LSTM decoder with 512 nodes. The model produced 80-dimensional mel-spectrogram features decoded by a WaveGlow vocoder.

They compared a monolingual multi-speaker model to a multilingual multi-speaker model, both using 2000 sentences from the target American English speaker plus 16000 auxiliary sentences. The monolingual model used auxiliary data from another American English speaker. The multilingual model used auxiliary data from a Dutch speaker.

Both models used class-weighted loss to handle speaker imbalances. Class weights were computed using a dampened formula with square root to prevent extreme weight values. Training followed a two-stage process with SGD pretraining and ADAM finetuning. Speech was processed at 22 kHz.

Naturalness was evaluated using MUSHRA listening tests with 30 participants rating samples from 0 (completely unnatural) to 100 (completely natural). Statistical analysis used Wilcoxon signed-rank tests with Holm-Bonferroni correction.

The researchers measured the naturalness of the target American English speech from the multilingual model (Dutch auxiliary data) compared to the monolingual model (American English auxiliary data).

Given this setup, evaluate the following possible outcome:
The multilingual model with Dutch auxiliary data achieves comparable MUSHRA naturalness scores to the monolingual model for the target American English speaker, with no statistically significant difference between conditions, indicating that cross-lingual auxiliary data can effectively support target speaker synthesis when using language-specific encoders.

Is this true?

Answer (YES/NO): YES